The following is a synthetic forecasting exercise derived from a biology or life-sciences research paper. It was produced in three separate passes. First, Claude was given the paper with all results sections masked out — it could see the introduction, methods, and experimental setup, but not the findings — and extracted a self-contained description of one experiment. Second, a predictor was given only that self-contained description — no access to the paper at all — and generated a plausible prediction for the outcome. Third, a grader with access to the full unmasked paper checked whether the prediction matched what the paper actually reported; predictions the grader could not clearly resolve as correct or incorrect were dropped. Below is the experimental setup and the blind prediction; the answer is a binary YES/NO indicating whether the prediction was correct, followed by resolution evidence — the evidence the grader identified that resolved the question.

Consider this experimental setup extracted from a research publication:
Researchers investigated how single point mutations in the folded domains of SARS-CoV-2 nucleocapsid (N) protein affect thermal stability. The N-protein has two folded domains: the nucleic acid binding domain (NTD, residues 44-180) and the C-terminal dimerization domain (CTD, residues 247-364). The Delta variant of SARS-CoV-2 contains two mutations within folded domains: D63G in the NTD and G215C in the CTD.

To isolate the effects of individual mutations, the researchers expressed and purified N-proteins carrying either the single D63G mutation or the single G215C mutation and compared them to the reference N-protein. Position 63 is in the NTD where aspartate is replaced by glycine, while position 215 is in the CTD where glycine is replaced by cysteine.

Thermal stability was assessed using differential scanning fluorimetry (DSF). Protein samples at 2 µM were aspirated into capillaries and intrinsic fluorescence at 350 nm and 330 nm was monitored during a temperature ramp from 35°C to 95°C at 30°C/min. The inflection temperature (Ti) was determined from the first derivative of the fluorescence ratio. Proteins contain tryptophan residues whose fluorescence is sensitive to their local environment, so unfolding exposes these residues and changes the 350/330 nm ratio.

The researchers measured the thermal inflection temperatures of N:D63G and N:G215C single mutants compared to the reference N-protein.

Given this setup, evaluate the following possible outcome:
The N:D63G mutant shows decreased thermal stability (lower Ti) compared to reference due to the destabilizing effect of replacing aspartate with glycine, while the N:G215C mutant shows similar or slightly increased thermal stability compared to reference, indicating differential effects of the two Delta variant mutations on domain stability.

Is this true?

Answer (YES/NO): NO